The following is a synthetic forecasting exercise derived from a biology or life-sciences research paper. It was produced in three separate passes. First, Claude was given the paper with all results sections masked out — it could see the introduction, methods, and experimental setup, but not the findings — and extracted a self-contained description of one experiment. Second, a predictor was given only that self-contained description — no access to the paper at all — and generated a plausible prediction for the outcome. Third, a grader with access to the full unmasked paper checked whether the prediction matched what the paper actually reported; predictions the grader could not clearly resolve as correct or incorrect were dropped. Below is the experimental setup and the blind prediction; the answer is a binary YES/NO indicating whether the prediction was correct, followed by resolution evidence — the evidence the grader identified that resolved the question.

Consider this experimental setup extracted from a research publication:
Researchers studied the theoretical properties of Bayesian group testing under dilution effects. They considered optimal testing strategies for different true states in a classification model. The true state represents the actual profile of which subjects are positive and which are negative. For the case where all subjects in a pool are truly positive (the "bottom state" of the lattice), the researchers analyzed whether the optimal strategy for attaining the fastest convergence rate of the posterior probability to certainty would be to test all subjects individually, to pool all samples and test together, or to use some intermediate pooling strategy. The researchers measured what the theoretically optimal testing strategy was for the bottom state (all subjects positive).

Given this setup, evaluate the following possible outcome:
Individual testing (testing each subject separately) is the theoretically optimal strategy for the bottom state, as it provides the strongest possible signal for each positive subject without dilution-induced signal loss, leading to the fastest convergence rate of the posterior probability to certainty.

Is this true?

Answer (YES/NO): YES